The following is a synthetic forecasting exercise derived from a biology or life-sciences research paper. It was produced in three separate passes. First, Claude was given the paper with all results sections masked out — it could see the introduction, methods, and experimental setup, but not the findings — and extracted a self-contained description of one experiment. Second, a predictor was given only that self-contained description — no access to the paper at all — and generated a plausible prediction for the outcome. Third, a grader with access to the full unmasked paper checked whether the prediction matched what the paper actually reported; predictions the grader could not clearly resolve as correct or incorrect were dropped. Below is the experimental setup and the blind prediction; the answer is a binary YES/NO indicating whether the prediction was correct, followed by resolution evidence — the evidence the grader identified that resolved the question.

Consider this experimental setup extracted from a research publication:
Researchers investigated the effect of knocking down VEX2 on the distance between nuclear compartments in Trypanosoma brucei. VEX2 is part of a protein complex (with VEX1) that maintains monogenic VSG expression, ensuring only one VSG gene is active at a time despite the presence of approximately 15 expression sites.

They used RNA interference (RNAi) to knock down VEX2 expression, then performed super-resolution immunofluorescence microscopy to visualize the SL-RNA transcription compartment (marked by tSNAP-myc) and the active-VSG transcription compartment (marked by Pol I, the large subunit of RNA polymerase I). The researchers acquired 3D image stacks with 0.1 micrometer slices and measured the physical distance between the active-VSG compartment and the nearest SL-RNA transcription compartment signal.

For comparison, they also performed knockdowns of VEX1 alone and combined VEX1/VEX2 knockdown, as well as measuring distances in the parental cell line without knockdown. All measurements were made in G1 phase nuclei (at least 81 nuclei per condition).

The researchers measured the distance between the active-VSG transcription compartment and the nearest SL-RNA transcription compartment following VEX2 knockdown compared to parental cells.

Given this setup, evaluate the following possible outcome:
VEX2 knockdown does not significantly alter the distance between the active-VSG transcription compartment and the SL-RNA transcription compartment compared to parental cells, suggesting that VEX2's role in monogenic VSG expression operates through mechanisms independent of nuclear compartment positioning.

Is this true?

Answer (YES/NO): NO